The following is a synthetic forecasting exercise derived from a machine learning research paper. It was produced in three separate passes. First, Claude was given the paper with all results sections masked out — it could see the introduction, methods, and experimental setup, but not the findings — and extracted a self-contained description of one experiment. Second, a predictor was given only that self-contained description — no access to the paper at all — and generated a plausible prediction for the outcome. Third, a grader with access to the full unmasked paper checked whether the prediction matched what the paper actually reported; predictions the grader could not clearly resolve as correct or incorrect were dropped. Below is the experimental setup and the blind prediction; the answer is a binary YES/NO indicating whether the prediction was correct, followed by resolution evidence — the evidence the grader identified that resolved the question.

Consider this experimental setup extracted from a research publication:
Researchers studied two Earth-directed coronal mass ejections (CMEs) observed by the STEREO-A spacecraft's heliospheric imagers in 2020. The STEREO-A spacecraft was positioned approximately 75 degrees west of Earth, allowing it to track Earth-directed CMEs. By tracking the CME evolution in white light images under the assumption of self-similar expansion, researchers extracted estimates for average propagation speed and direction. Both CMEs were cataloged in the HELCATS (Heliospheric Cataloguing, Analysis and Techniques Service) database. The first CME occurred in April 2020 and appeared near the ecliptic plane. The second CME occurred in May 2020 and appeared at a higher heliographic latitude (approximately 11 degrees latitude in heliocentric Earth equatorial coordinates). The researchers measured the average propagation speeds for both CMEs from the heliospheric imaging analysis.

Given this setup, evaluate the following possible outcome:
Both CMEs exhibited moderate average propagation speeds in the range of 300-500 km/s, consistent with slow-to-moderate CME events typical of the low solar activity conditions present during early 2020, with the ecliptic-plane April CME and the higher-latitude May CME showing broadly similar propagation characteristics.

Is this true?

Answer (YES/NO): NO